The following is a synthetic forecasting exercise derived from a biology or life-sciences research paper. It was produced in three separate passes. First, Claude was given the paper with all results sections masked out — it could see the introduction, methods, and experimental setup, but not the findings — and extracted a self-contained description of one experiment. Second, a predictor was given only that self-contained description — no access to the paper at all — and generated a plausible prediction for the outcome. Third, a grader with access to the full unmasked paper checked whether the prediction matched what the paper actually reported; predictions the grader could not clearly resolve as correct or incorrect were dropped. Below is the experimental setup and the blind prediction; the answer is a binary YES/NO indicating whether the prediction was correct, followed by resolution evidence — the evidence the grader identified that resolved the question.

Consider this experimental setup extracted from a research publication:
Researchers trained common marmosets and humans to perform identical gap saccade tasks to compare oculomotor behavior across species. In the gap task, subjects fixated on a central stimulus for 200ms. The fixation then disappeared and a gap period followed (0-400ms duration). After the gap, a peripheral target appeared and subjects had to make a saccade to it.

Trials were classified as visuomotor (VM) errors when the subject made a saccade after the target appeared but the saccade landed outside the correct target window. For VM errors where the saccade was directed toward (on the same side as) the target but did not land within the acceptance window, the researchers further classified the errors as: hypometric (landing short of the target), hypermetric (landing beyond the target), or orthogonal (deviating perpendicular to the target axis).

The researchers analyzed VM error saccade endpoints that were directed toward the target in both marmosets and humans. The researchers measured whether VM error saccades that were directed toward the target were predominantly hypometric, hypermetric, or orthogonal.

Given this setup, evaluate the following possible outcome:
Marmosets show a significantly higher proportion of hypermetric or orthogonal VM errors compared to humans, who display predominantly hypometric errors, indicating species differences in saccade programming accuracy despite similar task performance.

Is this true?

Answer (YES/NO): NO